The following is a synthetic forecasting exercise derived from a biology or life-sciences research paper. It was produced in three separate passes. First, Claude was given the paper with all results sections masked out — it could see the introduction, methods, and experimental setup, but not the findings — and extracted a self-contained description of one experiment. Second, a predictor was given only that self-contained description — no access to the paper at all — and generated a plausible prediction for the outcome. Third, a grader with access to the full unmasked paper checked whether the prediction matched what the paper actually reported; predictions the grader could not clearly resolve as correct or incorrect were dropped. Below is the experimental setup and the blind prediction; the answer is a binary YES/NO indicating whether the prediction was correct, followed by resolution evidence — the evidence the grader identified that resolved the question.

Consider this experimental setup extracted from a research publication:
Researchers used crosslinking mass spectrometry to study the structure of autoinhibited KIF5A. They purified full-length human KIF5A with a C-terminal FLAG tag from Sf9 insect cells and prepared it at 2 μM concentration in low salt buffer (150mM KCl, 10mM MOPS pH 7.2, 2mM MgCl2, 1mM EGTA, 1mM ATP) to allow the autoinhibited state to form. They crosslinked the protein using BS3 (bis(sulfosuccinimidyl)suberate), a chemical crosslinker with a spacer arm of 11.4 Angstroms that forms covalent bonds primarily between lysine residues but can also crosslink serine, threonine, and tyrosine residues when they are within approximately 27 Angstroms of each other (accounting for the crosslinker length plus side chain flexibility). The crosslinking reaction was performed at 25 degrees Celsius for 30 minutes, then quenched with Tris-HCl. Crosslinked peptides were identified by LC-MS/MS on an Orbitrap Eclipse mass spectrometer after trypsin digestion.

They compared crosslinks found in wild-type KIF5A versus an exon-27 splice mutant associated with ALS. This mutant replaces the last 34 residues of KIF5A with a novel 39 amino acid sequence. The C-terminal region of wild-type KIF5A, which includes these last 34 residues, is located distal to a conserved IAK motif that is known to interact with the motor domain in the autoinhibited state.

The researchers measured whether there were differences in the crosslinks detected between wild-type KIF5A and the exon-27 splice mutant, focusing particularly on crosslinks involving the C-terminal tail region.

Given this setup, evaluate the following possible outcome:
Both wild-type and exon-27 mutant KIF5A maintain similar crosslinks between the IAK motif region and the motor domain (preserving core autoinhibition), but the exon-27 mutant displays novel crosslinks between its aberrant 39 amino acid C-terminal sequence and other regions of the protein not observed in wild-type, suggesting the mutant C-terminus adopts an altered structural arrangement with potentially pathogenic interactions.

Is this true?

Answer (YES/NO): NO